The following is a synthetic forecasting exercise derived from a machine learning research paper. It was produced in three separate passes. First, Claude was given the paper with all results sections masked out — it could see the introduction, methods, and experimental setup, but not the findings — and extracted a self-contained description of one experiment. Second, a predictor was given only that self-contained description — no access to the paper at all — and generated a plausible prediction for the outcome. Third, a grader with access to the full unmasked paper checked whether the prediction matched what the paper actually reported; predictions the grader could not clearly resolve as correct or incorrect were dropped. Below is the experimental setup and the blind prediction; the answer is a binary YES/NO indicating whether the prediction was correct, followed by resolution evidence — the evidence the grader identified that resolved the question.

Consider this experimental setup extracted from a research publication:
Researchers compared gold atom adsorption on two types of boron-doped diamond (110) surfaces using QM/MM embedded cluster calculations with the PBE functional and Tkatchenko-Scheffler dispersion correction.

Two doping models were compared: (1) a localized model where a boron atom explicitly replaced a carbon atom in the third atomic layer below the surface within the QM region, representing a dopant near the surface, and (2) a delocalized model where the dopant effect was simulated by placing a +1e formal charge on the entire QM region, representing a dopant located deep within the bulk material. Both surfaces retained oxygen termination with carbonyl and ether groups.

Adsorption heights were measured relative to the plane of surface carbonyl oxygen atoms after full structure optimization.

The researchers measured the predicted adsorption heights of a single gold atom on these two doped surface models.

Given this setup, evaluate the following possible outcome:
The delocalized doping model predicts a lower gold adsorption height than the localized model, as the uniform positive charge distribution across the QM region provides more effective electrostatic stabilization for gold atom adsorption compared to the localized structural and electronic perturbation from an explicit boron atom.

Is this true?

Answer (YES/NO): NO